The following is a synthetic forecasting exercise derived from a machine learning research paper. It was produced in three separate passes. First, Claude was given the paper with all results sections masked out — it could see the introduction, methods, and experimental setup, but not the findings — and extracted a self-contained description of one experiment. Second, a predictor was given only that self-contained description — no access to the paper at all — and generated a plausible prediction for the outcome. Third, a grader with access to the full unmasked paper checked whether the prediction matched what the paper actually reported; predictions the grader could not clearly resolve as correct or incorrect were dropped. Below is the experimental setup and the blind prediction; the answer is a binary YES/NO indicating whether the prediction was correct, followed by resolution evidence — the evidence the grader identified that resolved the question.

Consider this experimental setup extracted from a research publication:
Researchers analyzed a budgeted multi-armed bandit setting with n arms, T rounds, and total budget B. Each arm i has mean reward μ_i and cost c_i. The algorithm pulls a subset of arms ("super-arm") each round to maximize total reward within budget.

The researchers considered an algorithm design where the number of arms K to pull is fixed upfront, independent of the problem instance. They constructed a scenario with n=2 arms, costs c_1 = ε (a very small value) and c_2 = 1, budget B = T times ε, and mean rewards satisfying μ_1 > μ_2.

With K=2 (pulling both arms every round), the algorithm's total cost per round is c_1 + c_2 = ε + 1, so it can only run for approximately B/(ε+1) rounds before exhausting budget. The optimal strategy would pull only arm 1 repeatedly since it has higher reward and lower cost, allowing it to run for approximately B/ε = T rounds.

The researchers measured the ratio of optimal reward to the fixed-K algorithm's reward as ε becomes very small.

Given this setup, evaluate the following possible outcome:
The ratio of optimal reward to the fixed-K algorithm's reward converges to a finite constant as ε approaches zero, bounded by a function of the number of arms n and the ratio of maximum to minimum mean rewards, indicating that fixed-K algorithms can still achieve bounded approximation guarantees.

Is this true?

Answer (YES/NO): NO